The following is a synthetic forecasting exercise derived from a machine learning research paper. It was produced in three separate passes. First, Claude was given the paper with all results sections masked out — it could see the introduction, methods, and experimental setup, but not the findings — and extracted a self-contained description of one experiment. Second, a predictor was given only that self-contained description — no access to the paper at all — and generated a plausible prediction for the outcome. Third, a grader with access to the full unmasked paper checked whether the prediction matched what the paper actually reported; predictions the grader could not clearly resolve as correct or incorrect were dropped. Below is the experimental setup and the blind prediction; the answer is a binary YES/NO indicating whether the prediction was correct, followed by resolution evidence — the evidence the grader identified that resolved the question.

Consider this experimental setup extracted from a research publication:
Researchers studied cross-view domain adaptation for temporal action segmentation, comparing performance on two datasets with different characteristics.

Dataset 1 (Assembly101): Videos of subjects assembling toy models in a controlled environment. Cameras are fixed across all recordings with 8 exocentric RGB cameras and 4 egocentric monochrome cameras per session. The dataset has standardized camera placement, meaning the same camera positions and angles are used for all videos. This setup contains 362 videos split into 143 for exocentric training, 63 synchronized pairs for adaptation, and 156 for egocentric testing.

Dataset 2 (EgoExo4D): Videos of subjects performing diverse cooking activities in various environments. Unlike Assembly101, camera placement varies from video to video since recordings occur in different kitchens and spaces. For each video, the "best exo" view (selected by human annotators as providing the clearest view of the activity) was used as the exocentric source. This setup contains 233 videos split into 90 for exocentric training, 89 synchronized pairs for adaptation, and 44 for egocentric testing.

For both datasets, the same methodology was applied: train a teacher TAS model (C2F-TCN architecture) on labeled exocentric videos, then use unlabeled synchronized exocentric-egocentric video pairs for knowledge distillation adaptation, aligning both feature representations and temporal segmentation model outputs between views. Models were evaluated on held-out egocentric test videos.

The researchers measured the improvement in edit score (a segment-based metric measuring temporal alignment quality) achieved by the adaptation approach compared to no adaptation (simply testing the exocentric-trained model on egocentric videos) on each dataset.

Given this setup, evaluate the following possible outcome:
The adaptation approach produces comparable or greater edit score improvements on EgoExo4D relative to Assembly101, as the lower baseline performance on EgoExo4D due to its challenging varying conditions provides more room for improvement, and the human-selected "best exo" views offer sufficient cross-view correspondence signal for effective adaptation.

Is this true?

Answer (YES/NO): NO